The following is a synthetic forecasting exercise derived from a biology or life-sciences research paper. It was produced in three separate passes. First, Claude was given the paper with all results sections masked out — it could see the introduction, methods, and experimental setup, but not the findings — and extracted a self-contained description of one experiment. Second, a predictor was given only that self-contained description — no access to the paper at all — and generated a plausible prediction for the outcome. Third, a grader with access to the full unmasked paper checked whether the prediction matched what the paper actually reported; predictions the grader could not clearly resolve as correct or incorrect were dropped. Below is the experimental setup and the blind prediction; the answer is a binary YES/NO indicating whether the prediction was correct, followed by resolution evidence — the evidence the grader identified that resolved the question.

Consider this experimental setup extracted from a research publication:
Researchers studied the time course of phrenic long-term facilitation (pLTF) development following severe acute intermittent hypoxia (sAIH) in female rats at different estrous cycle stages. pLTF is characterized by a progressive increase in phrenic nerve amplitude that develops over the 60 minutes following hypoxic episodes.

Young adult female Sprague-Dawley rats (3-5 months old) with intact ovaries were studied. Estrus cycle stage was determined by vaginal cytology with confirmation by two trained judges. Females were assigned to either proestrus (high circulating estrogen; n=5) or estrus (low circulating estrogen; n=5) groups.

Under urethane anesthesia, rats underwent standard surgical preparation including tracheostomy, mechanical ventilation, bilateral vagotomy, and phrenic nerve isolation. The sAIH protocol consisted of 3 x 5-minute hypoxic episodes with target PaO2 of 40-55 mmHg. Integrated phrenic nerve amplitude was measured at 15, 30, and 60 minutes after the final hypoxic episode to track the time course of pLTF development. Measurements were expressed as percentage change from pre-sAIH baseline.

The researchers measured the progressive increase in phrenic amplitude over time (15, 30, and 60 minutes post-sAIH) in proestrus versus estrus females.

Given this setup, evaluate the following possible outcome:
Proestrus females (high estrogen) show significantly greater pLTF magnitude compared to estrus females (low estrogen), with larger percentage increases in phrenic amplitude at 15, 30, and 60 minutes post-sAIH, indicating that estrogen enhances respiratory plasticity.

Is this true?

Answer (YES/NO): NO